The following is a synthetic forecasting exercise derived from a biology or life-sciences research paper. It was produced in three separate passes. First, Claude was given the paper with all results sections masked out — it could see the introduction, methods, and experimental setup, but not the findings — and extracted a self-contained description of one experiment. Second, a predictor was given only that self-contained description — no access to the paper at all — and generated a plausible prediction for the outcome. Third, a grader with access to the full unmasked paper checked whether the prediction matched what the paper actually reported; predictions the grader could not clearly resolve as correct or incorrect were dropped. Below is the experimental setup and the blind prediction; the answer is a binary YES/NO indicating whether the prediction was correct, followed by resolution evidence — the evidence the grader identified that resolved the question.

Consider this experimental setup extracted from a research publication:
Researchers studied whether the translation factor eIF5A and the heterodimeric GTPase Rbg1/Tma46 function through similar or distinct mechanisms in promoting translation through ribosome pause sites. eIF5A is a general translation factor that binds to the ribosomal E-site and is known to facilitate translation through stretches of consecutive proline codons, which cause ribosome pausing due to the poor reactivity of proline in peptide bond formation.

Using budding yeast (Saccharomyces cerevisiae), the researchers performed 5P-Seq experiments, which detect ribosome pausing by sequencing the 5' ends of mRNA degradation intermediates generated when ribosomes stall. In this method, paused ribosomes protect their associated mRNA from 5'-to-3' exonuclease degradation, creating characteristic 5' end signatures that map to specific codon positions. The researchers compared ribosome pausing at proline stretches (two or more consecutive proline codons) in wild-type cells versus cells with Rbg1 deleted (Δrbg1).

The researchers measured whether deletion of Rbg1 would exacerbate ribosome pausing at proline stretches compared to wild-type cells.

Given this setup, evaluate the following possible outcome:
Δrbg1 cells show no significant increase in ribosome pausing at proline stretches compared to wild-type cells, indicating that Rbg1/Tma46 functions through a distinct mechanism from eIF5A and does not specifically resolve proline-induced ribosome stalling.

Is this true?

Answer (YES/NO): YES